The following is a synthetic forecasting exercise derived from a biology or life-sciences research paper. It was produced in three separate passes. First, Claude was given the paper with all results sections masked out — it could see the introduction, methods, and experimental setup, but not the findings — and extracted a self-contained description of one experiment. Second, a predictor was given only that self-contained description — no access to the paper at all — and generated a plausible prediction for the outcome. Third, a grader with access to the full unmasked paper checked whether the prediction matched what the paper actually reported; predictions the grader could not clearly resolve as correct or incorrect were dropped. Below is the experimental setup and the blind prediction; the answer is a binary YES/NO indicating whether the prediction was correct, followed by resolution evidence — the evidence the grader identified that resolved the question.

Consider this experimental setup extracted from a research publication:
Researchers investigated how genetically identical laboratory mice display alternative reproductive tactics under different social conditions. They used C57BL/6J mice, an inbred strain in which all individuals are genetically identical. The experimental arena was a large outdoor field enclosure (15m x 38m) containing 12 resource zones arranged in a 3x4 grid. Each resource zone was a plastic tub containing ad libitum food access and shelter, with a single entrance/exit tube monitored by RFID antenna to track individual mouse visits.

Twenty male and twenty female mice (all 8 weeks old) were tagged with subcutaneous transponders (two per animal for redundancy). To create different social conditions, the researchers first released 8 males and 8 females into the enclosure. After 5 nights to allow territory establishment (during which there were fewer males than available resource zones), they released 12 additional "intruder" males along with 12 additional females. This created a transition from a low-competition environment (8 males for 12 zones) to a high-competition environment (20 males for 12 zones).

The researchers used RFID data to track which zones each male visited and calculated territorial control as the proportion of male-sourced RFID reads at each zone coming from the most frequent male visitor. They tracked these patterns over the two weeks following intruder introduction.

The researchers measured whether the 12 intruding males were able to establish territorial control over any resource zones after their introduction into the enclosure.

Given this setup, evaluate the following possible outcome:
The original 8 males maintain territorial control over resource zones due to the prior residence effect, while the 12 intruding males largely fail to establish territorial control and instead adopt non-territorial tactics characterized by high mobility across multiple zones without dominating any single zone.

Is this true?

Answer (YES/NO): YES